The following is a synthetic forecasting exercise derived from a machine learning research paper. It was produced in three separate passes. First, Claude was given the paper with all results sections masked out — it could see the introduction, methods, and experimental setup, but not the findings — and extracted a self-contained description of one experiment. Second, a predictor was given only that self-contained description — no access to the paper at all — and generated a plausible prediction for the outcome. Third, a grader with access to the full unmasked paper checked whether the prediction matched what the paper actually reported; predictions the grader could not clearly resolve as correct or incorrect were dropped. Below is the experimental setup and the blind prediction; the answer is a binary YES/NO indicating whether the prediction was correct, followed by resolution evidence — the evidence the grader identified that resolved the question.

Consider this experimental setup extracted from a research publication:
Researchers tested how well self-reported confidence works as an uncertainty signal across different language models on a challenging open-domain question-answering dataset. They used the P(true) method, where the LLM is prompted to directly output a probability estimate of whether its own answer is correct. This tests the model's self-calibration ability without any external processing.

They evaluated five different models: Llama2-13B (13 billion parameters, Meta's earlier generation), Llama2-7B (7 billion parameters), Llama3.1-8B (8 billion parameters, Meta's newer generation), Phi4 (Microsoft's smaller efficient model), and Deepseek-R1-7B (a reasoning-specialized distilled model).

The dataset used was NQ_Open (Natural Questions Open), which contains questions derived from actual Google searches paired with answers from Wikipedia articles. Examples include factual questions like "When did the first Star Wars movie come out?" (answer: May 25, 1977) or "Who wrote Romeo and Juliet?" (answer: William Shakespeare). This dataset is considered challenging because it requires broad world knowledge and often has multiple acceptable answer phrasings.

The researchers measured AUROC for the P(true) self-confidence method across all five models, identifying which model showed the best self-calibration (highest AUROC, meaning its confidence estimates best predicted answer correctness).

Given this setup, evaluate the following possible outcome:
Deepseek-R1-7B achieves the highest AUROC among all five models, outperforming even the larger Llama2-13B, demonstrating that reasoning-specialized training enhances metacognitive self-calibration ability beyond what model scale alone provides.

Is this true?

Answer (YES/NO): NO